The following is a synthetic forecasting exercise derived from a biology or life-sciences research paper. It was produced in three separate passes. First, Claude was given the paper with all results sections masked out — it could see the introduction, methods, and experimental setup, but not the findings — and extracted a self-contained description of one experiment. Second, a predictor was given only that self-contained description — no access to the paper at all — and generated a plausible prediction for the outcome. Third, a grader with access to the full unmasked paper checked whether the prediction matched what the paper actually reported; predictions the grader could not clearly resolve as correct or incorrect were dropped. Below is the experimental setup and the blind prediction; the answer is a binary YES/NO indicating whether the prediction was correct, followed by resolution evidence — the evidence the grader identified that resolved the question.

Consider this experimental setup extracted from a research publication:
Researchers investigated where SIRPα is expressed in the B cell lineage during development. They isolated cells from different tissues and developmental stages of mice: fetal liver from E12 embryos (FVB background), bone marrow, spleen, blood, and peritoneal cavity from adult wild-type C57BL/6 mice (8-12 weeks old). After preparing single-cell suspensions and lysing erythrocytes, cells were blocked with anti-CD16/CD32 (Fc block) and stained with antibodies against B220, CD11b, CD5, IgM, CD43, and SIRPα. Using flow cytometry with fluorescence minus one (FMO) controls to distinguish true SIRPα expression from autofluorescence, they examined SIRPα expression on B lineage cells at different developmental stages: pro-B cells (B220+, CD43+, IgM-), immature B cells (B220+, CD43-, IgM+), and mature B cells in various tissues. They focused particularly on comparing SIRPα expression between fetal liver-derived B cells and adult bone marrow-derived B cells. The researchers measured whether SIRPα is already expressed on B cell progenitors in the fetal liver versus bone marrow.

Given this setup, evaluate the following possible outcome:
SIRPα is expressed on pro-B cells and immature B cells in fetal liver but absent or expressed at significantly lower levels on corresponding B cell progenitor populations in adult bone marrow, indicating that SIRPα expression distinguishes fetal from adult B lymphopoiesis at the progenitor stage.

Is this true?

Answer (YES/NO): NO